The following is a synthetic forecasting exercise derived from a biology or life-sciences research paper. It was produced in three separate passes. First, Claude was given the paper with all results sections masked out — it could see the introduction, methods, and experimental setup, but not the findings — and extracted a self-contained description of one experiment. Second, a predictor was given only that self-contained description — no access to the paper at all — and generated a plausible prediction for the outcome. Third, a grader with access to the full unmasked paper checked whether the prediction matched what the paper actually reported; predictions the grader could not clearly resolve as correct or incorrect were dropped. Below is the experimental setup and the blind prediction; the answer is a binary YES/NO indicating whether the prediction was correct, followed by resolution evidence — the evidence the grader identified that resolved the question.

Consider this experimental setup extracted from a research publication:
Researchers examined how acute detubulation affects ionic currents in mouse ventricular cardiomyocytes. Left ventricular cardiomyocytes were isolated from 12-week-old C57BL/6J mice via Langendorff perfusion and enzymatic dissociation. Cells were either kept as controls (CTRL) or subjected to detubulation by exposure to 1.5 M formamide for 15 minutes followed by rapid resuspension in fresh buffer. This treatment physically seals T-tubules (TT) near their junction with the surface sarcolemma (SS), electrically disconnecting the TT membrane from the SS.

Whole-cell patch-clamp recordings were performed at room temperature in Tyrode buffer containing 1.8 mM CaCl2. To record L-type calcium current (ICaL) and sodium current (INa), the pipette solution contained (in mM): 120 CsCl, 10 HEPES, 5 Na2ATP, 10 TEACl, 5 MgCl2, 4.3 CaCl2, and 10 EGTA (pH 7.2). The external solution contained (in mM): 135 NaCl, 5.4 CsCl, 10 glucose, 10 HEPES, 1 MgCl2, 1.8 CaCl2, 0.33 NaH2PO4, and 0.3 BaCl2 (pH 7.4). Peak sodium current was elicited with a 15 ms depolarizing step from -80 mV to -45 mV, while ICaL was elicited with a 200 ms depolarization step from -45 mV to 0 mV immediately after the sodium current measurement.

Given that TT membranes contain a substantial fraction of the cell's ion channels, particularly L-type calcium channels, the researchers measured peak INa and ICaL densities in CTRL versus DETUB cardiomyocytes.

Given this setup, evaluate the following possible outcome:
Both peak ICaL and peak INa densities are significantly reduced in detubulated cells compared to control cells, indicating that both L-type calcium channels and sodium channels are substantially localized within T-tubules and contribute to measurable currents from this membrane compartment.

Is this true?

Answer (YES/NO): NO